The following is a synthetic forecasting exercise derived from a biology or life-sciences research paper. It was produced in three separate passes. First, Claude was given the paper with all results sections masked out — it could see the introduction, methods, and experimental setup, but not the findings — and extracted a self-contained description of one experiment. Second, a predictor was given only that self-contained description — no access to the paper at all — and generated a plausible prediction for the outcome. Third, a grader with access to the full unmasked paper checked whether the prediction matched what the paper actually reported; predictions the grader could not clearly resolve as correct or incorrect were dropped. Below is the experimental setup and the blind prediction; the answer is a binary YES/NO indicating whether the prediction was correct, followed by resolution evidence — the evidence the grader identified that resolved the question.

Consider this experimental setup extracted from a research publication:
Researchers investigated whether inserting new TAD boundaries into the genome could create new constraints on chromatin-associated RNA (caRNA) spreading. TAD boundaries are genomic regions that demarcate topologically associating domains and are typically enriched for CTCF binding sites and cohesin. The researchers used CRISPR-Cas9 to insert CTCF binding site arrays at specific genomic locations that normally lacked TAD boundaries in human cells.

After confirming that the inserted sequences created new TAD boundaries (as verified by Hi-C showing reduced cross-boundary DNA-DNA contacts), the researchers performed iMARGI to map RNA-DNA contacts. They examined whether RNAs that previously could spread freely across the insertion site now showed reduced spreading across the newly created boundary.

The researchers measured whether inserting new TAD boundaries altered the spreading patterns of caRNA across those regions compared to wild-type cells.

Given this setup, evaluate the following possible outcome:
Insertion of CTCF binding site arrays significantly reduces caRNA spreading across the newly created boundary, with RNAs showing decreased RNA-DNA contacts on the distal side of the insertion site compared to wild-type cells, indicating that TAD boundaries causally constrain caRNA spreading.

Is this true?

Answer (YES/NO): YES